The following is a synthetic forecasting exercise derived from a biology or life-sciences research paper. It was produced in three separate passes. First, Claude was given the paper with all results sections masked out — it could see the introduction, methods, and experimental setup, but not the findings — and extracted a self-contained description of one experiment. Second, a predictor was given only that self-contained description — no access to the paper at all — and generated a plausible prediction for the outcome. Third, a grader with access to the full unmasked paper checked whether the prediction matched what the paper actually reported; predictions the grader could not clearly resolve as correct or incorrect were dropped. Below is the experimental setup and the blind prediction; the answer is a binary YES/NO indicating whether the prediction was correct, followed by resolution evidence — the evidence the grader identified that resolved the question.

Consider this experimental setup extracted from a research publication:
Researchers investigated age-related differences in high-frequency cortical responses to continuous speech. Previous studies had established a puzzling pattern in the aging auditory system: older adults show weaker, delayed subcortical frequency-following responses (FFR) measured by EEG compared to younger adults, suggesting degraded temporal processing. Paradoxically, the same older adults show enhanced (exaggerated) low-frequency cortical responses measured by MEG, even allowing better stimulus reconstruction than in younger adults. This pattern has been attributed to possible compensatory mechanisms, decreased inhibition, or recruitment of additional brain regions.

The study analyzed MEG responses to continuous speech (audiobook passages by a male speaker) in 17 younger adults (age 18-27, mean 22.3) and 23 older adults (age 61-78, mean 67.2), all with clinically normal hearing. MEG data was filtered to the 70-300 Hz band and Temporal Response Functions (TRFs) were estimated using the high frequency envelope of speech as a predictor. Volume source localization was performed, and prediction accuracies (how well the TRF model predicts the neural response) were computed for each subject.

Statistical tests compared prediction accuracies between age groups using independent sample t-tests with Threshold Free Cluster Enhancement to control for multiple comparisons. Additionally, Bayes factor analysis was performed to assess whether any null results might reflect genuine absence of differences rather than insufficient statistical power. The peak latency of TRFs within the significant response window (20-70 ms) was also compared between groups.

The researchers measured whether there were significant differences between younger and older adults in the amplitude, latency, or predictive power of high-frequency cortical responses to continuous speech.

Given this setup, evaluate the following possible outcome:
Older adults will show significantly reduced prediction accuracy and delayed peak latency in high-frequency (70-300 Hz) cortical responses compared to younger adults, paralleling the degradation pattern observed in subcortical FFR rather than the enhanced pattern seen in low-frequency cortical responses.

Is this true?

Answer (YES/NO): NO